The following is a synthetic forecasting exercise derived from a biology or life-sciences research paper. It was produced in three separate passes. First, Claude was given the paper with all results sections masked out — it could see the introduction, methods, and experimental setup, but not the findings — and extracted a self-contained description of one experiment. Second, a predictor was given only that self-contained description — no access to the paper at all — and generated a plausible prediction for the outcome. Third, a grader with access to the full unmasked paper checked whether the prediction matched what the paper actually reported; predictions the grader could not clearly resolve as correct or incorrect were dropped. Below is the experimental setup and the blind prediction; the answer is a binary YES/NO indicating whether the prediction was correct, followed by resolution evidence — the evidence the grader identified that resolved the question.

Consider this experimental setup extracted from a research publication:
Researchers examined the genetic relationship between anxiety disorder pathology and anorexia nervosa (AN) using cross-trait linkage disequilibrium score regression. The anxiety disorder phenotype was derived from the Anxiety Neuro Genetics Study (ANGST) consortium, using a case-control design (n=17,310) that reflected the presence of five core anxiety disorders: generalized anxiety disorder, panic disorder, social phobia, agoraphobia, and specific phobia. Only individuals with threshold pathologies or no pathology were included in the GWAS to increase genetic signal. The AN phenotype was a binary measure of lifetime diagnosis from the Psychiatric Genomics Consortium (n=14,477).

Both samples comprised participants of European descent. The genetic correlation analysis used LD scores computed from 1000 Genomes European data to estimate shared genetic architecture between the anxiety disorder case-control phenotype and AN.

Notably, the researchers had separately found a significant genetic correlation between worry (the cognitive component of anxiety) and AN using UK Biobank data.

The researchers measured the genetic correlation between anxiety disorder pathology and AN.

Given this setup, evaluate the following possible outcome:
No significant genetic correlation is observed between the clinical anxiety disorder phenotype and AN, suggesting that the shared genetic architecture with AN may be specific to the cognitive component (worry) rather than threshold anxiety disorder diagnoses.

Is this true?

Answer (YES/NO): YES